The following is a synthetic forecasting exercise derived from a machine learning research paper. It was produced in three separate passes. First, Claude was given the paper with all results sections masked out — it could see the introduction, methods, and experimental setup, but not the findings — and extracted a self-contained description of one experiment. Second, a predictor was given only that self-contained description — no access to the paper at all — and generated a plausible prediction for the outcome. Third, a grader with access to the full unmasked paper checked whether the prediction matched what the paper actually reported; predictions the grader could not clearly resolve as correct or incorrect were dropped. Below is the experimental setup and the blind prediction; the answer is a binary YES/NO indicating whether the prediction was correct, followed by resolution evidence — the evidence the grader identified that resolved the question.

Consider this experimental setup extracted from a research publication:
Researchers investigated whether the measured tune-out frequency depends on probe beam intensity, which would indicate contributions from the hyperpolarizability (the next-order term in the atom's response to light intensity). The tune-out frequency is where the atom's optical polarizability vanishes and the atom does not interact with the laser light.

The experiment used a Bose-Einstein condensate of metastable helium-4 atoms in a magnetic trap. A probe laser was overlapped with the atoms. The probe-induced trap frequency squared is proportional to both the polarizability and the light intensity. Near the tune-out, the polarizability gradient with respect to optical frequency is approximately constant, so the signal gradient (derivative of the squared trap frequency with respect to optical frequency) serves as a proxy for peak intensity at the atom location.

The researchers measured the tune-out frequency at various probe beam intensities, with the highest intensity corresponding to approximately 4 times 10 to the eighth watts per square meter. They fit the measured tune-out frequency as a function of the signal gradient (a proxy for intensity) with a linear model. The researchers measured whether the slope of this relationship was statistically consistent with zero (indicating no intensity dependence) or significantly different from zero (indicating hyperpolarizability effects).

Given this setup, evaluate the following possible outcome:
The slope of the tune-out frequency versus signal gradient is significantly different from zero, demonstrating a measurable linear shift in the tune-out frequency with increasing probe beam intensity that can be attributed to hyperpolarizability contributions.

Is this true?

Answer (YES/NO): NO